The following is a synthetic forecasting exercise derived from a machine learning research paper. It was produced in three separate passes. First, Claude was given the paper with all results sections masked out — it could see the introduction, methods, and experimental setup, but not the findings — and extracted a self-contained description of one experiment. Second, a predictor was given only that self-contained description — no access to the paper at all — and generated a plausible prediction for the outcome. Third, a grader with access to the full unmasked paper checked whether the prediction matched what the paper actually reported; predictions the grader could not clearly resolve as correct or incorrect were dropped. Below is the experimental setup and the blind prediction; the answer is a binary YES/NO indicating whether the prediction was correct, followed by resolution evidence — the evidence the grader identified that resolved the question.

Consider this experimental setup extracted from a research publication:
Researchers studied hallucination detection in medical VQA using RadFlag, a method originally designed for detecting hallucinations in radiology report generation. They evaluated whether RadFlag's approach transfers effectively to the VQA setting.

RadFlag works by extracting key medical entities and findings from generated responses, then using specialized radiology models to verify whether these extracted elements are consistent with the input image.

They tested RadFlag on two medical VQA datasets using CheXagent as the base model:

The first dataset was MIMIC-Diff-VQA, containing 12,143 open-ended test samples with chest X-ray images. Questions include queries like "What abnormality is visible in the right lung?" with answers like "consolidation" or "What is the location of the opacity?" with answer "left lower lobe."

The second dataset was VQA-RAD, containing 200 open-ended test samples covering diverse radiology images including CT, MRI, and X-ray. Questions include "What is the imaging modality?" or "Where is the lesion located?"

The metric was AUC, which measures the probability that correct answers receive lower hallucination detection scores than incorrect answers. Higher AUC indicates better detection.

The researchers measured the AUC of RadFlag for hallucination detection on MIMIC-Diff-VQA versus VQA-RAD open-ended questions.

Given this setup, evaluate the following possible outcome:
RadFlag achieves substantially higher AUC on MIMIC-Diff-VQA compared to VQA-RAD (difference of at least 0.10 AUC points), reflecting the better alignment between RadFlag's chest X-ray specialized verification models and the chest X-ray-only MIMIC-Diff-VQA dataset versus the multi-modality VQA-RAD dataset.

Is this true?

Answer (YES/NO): YES